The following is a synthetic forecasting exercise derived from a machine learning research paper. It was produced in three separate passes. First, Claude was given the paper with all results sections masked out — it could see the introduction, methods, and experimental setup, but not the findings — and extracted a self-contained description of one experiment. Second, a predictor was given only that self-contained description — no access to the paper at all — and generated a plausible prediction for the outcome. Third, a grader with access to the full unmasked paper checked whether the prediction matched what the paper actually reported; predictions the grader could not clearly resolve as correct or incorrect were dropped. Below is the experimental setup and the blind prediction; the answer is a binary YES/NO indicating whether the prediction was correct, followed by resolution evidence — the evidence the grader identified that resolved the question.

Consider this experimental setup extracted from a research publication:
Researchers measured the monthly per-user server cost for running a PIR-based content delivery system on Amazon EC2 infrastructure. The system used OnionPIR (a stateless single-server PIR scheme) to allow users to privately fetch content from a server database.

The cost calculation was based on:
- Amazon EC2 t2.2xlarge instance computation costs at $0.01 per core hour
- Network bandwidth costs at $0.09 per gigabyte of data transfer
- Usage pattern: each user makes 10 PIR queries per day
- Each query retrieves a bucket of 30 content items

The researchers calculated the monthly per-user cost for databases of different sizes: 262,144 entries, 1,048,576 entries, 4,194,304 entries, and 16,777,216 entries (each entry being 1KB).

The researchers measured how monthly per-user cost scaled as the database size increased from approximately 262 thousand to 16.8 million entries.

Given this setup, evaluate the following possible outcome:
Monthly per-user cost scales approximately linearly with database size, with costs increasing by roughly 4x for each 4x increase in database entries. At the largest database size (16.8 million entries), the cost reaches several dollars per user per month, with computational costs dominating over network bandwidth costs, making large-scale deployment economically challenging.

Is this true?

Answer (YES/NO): NO